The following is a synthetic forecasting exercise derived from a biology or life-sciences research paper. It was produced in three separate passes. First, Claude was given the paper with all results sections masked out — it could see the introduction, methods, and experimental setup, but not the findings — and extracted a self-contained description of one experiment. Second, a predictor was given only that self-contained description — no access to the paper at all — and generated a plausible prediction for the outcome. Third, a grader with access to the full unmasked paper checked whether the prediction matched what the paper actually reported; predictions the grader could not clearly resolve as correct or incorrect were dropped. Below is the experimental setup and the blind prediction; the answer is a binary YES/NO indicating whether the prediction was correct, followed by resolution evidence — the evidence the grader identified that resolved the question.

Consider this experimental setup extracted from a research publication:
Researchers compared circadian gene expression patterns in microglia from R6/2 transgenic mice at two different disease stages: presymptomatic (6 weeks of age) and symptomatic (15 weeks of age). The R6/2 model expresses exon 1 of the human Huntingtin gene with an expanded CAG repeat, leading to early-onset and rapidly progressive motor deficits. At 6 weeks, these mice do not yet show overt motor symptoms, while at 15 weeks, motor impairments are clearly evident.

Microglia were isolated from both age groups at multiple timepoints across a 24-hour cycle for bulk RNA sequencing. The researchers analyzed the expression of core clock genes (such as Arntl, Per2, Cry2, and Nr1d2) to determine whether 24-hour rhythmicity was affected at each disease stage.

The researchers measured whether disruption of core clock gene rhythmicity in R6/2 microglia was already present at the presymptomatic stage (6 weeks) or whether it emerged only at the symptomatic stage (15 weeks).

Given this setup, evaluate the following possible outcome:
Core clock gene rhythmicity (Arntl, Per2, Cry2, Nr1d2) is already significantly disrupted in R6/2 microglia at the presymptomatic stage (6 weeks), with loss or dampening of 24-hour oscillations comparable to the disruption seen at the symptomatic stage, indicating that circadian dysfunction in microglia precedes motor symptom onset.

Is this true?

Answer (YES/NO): NO